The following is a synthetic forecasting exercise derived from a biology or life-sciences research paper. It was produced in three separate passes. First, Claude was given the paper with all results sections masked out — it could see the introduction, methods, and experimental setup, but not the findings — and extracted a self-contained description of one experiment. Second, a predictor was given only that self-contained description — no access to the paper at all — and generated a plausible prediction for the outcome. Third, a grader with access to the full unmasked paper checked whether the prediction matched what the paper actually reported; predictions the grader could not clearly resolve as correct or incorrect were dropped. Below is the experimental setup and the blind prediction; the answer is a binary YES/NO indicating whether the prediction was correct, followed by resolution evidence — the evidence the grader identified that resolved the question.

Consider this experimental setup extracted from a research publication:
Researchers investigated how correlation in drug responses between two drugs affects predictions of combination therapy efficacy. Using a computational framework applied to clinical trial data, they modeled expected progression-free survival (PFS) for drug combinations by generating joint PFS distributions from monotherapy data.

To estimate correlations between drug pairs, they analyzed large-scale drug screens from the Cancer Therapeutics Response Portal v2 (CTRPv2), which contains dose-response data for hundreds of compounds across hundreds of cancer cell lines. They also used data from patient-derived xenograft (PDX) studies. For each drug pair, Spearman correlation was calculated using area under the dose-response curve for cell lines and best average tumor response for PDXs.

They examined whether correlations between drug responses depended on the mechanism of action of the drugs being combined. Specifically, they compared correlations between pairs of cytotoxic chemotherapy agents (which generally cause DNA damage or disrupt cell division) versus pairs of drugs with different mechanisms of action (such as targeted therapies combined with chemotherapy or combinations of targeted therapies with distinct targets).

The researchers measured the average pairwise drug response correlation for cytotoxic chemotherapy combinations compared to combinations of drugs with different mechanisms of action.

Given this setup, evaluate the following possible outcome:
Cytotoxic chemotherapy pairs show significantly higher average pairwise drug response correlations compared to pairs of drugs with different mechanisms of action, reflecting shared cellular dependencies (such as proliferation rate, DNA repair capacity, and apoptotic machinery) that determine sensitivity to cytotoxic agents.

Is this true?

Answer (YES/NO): YES